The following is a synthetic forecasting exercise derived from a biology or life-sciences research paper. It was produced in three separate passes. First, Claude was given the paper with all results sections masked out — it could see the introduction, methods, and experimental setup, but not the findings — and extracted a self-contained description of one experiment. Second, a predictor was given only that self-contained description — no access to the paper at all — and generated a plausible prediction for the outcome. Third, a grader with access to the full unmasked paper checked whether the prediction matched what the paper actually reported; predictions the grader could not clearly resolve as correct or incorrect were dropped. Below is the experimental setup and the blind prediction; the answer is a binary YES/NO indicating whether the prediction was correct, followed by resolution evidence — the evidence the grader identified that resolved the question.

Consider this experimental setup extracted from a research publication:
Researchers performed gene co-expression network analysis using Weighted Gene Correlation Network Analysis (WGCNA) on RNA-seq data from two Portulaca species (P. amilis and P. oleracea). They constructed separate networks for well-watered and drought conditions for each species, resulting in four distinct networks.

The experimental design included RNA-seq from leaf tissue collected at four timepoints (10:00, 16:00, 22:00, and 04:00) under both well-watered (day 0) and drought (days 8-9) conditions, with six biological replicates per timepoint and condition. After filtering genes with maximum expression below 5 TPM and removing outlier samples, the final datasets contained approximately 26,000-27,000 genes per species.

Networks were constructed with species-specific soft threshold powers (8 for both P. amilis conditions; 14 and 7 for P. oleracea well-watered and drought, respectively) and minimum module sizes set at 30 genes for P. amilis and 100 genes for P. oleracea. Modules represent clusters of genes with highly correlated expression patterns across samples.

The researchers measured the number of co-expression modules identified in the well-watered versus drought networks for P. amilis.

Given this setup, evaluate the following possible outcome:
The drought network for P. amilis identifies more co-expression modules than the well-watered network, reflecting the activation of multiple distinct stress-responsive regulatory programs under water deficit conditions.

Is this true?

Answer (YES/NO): NO